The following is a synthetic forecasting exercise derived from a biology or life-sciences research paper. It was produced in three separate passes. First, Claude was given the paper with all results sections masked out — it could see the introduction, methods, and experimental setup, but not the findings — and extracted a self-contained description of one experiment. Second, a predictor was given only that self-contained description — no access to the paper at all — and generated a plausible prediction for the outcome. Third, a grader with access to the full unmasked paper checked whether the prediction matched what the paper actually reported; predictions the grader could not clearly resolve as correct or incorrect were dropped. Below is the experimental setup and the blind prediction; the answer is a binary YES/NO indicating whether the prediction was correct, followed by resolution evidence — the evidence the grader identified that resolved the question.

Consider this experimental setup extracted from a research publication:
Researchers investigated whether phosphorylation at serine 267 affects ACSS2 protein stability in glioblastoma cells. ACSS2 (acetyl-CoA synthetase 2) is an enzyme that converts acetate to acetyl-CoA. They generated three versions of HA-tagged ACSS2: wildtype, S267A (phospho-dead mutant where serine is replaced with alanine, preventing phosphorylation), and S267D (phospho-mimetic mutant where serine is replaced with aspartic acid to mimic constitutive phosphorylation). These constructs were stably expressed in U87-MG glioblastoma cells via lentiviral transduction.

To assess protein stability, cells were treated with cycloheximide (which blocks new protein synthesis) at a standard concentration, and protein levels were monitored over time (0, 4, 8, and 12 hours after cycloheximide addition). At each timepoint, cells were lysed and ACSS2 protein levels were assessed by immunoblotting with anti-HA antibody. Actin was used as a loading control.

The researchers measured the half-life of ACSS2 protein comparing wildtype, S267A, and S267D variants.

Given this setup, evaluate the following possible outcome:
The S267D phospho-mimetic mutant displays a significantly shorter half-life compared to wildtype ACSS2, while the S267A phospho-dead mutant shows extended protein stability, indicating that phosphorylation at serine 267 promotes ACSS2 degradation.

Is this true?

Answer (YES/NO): NO